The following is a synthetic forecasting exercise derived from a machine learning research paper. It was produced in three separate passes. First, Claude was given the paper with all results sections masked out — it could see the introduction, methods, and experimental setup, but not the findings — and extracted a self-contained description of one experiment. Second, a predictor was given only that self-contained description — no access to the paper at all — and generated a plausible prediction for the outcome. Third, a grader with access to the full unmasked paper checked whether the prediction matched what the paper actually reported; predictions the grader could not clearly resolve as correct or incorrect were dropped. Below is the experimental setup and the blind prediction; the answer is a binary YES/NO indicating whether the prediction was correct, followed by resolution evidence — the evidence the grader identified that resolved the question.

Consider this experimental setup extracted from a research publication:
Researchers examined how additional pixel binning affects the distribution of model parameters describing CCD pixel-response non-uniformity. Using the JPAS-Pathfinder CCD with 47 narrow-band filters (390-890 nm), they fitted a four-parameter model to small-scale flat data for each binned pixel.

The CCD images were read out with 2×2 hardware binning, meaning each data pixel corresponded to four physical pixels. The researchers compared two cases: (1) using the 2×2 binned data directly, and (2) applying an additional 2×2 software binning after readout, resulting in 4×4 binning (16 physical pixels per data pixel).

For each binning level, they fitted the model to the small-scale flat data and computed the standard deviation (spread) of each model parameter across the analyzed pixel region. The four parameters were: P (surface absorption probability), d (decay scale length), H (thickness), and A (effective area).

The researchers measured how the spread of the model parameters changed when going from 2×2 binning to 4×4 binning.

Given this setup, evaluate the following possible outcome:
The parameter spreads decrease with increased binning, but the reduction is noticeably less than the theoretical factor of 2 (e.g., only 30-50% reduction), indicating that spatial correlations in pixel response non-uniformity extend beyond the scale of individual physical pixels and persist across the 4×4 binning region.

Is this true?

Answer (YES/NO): NO